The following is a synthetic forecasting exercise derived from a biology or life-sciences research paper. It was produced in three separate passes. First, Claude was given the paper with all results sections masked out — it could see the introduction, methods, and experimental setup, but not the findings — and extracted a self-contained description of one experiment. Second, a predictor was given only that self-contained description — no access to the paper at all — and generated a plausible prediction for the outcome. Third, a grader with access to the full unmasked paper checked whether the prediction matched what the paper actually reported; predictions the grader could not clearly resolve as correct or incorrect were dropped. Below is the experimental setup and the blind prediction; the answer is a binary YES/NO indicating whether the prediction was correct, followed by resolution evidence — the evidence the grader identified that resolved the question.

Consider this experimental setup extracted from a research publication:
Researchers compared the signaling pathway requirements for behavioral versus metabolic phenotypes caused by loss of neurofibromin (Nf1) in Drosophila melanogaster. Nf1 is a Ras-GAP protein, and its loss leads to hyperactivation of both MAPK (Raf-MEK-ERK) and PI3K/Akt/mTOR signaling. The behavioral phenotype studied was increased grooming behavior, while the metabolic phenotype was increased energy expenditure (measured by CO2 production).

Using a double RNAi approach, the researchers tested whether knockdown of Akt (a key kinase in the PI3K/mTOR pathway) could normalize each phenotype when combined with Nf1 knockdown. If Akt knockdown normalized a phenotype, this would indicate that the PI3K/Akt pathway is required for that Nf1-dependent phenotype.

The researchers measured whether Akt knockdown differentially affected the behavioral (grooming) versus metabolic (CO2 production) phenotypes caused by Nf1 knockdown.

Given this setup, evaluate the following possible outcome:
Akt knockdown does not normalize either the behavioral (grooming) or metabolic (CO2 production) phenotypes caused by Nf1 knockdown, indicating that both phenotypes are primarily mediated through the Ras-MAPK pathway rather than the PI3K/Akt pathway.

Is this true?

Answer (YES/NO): NO